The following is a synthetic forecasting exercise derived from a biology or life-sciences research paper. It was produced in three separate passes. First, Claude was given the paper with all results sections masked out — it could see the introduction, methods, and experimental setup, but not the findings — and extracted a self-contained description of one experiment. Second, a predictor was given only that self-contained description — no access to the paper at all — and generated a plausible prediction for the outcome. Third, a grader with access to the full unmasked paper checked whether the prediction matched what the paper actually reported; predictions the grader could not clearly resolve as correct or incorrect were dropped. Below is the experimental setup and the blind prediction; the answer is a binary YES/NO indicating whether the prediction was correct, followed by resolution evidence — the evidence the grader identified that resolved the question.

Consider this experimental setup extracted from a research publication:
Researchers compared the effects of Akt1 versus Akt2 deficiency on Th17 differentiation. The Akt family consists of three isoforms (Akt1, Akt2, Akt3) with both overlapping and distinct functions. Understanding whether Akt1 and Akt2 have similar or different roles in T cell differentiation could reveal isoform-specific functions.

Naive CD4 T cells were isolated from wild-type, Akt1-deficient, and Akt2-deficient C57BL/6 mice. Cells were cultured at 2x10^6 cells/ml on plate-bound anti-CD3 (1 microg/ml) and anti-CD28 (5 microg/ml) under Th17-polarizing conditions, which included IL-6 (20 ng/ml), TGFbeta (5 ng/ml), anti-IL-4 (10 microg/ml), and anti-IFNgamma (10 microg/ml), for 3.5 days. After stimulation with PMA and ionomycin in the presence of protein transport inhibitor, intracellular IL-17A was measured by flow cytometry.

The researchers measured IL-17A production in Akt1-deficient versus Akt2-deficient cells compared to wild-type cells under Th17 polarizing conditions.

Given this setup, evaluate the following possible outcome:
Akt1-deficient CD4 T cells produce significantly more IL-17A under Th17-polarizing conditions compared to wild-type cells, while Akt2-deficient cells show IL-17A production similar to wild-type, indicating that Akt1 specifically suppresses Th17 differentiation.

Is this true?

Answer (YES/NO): NO